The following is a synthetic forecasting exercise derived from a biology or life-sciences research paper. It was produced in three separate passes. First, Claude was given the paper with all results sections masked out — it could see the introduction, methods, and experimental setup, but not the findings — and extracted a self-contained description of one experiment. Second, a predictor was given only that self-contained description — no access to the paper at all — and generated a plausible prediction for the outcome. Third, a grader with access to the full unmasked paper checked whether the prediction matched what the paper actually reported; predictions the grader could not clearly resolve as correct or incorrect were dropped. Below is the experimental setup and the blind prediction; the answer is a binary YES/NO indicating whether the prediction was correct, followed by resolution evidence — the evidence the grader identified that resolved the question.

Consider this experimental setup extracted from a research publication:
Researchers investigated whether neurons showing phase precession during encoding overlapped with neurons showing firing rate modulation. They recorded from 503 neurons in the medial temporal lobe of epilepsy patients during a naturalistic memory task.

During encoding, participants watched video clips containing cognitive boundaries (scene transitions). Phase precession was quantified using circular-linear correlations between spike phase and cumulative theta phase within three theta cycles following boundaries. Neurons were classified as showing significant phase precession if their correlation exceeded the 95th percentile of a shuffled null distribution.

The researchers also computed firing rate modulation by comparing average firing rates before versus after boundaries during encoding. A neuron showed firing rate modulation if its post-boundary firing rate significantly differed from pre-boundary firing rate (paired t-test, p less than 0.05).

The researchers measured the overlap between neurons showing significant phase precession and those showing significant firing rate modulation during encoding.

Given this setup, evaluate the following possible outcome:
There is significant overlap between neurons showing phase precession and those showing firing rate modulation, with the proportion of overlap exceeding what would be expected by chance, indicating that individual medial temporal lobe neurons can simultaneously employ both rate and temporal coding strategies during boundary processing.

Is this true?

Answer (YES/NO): NO